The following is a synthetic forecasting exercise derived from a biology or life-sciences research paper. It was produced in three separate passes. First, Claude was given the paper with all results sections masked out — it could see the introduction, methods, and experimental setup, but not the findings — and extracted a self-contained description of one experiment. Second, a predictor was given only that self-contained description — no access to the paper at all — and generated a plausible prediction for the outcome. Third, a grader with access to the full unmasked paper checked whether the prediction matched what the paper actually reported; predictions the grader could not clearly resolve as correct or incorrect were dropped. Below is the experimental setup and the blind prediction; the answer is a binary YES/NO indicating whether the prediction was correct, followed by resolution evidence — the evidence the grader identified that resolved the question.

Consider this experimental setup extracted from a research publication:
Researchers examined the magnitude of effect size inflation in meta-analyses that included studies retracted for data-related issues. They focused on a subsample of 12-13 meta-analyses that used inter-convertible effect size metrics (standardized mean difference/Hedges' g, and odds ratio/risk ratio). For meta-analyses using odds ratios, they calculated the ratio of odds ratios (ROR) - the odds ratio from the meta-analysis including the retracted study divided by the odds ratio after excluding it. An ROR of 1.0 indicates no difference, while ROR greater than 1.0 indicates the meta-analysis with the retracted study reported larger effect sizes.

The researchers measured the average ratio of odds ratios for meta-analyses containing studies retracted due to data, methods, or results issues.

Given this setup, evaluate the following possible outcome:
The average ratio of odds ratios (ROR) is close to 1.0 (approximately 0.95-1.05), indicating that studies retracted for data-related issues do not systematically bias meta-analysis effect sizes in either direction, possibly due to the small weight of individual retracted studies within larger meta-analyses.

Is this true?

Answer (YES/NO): NO